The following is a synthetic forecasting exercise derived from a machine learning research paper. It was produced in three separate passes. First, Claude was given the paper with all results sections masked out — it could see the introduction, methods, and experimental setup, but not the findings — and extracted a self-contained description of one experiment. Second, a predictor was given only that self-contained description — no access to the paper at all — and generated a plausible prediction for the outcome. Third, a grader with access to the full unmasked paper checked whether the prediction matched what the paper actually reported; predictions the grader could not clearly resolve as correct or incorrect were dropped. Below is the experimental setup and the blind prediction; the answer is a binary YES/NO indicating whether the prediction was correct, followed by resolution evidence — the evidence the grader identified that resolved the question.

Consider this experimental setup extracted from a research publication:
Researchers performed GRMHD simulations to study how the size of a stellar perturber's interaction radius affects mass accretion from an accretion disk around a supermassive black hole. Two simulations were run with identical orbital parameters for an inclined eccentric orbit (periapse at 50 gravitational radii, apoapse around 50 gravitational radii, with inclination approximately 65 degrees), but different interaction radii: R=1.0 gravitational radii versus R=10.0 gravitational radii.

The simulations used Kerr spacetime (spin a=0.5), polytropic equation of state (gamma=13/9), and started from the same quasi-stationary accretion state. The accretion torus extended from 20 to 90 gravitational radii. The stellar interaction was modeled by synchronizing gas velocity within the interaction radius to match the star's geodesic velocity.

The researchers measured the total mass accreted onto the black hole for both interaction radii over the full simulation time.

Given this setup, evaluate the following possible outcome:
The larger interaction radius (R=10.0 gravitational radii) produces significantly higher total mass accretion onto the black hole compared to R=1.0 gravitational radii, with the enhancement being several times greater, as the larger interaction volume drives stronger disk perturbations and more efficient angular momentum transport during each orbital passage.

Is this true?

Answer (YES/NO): NO